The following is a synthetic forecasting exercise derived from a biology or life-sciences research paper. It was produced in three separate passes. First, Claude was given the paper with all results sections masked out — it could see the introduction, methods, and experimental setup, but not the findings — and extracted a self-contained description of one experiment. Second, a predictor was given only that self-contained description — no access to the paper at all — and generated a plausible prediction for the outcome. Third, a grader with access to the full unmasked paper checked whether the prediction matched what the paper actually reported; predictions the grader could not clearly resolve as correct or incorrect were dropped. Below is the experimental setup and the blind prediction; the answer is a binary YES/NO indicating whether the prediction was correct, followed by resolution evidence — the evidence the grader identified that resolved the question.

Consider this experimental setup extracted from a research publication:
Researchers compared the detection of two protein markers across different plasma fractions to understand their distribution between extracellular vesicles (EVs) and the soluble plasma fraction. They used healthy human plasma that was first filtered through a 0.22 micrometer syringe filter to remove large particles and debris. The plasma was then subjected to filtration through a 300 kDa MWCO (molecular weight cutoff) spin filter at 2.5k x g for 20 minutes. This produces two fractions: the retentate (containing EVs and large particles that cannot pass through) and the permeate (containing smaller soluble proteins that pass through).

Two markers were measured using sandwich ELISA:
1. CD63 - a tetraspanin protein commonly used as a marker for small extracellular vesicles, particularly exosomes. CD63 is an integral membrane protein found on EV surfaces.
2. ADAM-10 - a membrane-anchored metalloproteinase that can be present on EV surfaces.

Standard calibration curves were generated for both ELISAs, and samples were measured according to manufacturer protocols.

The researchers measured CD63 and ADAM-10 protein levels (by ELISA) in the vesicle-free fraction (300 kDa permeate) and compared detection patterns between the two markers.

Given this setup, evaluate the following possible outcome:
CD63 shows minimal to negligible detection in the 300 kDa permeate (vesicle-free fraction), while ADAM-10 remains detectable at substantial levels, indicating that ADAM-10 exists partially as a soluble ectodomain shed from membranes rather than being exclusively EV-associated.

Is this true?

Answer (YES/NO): NO